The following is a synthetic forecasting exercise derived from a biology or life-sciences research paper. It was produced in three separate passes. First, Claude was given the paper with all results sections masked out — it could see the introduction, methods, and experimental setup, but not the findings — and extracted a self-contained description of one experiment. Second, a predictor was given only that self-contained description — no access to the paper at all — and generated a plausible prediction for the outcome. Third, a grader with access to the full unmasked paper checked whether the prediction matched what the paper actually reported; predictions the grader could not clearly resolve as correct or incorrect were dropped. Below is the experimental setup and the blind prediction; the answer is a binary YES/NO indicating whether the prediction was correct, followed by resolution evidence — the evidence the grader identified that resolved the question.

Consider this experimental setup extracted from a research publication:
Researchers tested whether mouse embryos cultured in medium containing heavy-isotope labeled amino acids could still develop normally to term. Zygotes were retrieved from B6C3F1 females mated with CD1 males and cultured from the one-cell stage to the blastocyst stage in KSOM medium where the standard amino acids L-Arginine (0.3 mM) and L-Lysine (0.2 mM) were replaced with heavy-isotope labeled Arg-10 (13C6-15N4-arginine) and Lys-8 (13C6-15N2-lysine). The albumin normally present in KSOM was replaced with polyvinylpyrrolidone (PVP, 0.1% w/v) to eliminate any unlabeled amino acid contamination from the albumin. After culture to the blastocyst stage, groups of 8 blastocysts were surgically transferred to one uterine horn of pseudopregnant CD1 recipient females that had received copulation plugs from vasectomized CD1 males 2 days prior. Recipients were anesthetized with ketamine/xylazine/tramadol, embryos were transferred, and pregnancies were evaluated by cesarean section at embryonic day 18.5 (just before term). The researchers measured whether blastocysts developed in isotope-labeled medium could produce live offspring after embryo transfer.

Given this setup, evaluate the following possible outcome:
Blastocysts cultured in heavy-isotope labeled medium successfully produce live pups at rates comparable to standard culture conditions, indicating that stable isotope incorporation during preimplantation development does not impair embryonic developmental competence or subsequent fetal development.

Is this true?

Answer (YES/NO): YES